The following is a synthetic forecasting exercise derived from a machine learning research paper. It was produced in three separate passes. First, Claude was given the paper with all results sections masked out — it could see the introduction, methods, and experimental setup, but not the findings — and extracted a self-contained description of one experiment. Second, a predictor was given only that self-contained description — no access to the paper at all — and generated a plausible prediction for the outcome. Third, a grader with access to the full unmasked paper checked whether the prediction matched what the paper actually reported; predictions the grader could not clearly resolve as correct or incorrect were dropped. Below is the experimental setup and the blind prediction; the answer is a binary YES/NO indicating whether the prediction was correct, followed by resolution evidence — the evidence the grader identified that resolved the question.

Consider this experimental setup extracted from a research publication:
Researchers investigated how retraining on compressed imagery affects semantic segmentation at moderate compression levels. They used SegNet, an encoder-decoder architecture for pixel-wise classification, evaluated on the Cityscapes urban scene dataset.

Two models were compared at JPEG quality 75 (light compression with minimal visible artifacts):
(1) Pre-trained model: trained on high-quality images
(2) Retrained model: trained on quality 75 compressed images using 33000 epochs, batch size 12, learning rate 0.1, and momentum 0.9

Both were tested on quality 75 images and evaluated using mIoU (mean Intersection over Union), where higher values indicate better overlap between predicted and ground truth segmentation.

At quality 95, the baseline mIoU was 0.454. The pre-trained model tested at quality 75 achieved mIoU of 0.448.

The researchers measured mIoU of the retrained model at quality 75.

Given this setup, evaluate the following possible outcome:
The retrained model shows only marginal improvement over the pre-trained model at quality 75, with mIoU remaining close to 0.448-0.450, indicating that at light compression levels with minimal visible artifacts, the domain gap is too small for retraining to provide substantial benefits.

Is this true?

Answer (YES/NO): NO